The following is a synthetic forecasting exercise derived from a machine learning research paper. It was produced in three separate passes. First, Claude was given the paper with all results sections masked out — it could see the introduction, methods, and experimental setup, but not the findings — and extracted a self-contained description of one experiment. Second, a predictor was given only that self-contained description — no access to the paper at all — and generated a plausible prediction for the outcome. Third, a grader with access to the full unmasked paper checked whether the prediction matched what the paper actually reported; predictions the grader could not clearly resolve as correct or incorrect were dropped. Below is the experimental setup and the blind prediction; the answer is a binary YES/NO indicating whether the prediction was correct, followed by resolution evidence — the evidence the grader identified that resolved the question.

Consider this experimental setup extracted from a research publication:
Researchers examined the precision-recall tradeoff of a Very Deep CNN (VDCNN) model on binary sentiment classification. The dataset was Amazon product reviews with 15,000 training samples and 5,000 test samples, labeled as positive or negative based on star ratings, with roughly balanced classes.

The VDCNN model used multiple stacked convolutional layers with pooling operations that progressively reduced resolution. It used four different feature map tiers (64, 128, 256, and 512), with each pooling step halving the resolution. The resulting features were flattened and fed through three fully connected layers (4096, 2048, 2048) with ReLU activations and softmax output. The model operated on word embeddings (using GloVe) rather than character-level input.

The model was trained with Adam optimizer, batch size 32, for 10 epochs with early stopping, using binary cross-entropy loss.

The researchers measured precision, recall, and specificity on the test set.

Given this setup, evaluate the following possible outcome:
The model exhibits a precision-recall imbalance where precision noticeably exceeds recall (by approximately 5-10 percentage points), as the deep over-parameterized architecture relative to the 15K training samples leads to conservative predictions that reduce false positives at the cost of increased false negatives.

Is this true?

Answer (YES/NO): NO